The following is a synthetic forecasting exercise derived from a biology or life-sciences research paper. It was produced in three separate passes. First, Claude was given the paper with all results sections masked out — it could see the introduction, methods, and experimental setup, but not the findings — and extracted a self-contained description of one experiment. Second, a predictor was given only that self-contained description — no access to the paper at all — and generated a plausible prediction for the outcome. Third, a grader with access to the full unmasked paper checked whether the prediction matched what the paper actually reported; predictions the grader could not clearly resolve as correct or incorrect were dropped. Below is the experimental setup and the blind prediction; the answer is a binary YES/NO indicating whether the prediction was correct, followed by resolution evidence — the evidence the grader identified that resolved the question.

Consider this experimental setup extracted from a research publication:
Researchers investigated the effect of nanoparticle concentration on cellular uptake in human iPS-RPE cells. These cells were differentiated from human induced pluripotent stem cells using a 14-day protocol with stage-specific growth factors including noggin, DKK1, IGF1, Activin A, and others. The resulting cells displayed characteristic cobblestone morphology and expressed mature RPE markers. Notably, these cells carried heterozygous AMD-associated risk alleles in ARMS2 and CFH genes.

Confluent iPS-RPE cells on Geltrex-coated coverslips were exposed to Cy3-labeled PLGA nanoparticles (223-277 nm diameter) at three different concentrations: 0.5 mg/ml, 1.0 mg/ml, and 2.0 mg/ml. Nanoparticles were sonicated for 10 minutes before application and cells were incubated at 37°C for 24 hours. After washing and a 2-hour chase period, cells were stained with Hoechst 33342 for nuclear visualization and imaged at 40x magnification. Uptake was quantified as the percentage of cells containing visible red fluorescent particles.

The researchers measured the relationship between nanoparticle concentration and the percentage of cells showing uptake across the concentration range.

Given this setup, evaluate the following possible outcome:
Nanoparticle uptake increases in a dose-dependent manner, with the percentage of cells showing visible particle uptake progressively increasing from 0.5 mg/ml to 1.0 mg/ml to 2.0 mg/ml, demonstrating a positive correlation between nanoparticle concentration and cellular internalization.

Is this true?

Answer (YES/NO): YES